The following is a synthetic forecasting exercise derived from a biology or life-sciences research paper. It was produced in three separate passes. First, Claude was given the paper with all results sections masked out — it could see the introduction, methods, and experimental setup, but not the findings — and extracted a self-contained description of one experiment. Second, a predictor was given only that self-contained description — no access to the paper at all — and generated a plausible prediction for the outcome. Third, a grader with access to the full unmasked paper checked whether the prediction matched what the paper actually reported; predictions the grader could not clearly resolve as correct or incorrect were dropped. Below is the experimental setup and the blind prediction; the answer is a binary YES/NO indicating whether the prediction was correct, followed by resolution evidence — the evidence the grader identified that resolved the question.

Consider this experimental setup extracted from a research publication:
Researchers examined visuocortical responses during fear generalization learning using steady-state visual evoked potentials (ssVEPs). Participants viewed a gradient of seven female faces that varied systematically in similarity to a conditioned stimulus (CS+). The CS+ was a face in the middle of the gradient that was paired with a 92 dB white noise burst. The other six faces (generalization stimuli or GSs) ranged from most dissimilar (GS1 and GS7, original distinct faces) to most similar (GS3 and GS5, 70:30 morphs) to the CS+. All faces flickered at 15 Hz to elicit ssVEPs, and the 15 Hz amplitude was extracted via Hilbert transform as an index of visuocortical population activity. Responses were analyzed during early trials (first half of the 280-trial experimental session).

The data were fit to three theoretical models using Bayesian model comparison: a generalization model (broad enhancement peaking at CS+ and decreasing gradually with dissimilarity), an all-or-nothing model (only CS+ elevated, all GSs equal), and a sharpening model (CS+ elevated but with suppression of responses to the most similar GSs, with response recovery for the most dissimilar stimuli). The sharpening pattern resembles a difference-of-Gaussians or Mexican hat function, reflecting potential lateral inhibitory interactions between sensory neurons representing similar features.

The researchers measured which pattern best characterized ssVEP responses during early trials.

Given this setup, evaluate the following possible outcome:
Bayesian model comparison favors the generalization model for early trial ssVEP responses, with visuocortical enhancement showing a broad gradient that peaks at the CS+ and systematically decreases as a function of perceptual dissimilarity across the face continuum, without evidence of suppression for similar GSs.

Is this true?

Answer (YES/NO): NO